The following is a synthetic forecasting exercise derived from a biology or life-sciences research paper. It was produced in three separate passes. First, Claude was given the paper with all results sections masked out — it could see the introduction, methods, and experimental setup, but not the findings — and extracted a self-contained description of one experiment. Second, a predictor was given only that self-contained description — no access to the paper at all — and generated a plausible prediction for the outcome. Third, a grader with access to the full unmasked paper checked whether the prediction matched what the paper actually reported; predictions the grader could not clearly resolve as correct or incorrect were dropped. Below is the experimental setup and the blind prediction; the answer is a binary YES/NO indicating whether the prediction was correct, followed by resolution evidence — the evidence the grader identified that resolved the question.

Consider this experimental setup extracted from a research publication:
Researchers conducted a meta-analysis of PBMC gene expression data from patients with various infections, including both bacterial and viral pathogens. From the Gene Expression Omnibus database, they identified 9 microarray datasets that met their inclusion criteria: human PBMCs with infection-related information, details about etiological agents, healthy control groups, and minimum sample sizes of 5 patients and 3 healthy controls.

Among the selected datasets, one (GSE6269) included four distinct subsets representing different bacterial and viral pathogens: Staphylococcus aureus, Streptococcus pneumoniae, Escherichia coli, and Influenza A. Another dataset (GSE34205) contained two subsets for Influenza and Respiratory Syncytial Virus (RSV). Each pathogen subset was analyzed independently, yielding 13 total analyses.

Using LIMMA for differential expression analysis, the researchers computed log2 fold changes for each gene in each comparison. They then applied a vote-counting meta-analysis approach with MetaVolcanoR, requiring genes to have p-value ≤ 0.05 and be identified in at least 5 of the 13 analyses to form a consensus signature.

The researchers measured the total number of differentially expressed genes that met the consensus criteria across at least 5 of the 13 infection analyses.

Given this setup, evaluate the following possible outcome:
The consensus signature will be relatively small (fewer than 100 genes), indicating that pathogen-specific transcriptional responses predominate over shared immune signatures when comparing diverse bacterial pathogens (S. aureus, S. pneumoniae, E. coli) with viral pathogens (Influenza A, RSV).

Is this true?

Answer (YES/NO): NO